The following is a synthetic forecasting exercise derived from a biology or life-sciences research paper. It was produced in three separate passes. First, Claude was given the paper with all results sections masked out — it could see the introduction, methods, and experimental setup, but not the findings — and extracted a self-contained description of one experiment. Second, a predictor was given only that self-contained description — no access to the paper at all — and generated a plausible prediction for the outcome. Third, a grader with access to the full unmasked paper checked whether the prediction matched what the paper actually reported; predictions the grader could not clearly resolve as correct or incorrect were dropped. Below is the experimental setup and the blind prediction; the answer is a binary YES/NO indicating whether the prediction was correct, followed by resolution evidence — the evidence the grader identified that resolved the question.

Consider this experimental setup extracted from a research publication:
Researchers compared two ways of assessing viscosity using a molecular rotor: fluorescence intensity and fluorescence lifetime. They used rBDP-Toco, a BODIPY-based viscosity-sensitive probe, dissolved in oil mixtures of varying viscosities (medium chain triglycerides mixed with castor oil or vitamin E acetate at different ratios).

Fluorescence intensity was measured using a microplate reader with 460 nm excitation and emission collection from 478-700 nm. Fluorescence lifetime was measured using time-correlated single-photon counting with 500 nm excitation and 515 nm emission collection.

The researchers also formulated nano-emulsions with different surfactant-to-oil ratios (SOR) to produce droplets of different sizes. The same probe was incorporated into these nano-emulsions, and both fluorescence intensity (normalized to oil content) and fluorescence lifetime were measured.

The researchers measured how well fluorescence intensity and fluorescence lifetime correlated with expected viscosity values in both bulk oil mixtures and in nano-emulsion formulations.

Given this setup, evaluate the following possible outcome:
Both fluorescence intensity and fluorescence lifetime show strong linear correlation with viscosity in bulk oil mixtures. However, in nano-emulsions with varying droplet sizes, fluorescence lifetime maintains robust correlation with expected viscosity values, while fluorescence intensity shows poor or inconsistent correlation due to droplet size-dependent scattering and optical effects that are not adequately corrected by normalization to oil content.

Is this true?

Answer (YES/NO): NO